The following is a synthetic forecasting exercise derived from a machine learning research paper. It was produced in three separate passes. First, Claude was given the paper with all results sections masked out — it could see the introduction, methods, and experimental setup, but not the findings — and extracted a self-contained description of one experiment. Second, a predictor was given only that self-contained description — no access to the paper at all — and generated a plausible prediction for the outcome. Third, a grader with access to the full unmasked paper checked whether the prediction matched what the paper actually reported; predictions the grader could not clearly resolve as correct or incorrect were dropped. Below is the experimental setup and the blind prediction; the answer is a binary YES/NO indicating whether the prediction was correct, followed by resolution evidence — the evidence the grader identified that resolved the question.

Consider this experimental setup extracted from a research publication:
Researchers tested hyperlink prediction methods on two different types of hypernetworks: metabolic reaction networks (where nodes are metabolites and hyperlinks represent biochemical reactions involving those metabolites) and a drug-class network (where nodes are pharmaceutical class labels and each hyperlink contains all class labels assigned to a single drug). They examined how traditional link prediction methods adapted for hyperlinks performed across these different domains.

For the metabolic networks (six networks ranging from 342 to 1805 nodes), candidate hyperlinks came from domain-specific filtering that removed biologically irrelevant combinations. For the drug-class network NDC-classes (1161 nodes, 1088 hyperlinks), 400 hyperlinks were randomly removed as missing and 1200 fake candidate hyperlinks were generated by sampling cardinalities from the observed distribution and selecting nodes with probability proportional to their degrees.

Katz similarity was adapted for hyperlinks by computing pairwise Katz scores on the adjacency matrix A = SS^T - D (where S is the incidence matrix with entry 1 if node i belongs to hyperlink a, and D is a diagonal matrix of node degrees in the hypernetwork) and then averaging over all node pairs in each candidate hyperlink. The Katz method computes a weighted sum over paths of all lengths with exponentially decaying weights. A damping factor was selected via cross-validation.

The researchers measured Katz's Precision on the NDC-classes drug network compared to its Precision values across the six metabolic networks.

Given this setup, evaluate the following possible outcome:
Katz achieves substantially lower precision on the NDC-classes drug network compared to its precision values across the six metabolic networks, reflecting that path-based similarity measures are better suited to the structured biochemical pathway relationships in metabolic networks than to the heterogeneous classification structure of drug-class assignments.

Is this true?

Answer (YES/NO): NO